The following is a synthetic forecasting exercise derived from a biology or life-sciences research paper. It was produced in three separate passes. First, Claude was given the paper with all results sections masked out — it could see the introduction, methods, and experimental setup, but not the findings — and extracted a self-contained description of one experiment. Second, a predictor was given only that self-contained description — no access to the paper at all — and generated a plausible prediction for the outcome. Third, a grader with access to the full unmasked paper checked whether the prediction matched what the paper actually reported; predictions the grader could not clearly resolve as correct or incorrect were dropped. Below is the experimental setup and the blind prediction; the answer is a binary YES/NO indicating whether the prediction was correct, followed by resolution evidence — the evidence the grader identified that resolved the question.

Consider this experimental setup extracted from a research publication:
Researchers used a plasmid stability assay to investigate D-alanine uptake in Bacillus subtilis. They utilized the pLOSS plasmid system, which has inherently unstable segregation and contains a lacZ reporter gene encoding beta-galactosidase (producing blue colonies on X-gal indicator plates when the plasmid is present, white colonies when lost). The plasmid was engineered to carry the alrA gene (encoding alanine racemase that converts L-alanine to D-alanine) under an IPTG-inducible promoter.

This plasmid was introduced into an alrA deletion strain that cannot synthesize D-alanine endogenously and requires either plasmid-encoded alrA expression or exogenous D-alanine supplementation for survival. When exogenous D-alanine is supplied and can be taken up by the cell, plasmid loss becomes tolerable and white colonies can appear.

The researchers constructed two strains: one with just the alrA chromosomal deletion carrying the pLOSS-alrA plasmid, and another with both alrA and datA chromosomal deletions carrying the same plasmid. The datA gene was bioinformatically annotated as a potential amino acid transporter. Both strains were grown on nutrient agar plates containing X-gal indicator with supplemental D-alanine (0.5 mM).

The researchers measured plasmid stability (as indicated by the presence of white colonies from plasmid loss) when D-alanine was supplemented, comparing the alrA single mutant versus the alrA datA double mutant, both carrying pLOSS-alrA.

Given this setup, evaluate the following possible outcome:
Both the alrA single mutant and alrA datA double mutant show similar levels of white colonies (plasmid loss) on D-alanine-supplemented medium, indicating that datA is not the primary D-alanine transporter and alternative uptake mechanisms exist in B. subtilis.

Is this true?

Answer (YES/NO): NO